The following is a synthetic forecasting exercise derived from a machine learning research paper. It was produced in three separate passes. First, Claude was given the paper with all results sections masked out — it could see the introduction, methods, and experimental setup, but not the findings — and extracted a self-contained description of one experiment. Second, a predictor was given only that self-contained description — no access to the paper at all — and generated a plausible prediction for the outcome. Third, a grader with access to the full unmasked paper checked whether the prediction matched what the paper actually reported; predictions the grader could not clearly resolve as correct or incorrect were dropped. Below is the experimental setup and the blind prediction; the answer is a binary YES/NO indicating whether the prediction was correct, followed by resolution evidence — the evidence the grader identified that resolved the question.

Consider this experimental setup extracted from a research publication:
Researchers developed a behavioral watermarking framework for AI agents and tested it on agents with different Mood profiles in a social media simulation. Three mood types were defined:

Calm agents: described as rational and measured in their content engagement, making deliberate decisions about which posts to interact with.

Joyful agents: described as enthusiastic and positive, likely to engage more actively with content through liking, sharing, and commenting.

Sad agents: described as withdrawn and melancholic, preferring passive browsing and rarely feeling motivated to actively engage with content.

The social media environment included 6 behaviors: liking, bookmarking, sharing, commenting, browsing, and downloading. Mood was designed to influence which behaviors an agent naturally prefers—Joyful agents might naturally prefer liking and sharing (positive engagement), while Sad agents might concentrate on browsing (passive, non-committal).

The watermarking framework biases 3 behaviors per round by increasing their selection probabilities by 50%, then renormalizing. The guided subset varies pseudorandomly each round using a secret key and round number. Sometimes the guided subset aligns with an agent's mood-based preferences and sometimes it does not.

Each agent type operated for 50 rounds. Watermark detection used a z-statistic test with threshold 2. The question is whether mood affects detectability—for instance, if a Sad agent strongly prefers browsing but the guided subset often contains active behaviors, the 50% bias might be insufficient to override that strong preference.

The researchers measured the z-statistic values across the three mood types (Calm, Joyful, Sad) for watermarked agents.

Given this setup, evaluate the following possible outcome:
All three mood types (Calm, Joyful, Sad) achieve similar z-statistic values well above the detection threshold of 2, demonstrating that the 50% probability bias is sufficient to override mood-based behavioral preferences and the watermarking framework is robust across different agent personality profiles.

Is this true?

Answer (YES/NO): YES